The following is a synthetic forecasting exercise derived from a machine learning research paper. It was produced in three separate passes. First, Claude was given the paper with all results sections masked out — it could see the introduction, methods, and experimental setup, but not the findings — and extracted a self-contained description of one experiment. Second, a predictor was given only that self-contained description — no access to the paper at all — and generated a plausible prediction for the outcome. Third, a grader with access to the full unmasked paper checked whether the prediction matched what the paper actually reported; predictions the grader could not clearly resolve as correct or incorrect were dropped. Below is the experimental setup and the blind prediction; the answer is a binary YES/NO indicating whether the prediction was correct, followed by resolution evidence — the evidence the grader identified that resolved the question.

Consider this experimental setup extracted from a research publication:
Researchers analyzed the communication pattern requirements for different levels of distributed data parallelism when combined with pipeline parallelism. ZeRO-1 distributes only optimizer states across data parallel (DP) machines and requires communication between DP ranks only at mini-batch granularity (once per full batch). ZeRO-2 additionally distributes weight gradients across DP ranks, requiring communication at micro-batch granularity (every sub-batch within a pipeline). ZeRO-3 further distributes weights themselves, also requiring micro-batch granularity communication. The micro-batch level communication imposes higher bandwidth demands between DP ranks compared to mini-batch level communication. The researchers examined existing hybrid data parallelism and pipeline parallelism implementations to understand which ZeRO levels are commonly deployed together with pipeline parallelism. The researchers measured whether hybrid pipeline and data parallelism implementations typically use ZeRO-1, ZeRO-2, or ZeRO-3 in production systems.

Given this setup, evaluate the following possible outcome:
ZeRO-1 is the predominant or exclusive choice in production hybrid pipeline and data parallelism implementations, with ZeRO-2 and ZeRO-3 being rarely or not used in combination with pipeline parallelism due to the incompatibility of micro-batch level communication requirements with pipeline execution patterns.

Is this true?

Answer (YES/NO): YES